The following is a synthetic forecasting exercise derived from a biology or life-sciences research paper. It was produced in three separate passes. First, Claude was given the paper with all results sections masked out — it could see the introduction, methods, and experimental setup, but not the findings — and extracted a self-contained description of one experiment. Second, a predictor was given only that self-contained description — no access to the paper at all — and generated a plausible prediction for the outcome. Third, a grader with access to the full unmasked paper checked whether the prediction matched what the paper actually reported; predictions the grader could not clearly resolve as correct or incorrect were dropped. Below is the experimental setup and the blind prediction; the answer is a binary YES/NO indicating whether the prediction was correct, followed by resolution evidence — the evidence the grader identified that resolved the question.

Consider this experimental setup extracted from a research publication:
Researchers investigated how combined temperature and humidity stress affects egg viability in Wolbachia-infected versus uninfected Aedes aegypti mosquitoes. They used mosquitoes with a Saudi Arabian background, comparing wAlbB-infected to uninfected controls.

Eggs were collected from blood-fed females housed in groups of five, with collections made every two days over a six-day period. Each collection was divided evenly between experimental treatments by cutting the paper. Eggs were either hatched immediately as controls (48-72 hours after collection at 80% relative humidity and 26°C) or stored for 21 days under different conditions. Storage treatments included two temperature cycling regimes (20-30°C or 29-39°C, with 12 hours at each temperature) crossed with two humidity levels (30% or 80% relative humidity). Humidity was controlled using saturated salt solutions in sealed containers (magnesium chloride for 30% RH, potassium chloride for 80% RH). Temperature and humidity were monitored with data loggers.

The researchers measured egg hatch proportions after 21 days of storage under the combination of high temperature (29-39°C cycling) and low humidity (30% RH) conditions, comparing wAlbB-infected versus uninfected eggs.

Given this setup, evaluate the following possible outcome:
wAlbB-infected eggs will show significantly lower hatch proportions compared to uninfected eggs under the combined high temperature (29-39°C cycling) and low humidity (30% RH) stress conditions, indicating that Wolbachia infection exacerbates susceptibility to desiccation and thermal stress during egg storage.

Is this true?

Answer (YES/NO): NO